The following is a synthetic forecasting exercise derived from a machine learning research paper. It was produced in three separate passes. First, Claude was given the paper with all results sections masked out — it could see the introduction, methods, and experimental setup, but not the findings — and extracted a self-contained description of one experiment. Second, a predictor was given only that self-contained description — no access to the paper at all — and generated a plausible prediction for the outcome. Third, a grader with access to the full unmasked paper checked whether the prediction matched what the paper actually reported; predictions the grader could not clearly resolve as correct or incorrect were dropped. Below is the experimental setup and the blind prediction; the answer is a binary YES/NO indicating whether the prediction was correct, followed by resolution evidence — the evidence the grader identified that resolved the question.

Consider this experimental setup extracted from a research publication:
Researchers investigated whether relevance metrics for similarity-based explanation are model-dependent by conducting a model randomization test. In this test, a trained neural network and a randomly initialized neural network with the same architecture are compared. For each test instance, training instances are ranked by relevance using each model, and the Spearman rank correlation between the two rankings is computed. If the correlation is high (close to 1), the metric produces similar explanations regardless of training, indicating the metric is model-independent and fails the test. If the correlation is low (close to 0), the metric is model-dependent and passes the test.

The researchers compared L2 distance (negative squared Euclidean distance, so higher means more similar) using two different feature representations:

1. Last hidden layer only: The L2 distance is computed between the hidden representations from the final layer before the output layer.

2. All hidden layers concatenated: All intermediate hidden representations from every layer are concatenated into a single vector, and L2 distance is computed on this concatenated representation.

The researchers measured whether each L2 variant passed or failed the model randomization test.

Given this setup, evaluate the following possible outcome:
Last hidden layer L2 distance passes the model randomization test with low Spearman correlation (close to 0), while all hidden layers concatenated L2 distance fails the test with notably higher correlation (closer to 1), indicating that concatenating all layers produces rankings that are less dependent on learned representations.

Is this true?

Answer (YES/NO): YES